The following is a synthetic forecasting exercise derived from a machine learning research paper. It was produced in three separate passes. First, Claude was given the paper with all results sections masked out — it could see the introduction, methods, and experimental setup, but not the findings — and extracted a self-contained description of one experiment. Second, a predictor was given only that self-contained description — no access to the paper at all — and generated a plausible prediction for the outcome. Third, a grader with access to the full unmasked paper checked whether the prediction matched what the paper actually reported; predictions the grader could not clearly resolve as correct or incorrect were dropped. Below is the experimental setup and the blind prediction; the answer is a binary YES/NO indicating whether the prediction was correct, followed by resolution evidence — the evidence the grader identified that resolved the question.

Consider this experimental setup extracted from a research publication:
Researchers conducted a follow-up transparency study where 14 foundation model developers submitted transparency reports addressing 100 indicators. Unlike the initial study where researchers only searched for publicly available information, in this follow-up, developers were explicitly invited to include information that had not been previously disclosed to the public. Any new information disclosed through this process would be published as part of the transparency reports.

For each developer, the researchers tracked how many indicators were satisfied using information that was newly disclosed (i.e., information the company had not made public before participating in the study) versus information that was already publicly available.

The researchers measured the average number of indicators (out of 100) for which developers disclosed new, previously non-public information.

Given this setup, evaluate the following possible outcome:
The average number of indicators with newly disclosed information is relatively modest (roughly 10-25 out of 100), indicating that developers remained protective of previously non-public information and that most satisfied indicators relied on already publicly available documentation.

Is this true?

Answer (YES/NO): YES